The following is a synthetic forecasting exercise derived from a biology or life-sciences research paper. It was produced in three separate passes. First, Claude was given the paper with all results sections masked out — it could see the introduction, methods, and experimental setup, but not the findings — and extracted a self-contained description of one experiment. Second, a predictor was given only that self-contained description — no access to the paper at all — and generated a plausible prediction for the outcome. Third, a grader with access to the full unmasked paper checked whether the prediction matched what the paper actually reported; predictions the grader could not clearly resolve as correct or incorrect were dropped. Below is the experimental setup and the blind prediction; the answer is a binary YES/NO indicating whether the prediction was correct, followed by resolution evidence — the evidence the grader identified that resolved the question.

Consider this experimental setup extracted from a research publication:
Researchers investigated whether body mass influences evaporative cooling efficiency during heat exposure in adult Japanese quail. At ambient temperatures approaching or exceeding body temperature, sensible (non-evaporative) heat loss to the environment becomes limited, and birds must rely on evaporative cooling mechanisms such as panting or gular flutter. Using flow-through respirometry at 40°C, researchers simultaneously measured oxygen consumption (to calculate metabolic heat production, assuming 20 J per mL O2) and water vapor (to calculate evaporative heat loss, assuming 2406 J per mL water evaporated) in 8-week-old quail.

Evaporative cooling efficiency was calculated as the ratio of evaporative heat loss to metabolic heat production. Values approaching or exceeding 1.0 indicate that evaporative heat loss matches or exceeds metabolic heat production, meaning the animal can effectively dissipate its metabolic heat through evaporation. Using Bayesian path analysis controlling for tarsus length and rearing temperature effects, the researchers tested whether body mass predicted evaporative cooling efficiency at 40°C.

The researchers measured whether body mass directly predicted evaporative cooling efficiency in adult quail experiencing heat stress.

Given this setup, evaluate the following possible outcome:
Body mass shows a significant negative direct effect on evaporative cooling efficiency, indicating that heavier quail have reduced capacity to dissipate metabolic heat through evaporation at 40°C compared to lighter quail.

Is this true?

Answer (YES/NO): YES